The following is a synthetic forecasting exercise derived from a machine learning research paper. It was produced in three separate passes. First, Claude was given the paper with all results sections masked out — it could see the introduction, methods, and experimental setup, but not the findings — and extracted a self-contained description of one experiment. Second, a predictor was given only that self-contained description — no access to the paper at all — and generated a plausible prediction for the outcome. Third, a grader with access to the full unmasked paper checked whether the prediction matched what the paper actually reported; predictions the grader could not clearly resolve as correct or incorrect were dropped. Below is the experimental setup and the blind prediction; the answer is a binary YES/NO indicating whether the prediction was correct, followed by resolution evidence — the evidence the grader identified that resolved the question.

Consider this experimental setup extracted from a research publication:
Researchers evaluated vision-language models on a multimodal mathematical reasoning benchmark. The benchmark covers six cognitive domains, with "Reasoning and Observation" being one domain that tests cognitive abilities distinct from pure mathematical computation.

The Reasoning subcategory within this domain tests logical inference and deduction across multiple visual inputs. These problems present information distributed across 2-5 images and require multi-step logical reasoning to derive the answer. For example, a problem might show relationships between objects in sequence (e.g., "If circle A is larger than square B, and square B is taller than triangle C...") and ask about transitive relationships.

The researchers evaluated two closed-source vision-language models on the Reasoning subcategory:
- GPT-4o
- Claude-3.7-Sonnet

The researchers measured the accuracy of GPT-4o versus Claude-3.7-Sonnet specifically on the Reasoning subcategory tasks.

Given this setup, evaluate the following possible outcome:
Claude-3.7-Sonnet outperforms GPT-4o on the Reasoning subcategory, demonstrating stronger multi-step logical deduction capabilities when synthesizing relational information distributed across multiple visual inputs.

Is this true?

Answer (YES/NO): YES